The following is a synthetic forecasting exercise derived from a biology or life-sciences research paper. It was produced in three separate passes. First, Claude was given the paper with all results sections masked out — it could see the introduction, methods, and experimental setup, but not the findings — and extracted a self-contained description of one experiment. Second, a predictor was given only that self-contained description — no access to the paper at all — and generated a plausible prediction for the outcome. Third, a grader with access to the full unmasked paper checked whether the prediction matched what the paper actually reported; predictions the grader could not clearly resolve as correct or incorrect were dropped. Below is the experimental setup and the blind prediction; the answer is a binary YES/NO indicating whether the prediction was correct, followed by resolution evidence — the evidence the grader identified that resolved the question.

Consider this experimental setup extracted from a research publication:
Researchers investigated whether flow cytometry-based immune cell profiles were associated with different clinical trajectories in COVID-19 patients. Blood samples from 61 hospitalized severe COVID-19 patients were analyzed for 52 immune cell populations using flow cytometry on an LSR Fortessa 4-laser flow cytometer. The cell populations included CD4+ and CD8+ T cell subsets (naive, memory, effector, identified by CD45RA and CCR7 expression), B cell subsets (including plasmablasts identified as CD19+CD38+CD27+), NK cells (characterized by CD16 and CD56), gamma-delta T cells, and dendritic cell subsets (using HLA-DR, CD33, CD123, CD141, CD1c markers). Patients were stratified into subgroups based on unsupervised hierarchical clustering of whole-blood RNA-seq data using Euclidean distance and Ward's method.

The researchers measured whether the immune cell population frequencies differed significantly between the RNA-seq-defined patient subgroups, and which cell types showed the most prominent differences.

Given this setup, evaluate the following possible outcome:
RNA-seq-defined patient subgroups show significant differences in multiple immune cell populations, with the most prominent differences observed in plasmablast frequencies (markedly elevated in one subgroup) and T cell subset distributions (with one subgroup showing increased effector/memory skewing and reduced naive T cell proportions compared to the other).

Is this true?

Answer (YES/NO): NO